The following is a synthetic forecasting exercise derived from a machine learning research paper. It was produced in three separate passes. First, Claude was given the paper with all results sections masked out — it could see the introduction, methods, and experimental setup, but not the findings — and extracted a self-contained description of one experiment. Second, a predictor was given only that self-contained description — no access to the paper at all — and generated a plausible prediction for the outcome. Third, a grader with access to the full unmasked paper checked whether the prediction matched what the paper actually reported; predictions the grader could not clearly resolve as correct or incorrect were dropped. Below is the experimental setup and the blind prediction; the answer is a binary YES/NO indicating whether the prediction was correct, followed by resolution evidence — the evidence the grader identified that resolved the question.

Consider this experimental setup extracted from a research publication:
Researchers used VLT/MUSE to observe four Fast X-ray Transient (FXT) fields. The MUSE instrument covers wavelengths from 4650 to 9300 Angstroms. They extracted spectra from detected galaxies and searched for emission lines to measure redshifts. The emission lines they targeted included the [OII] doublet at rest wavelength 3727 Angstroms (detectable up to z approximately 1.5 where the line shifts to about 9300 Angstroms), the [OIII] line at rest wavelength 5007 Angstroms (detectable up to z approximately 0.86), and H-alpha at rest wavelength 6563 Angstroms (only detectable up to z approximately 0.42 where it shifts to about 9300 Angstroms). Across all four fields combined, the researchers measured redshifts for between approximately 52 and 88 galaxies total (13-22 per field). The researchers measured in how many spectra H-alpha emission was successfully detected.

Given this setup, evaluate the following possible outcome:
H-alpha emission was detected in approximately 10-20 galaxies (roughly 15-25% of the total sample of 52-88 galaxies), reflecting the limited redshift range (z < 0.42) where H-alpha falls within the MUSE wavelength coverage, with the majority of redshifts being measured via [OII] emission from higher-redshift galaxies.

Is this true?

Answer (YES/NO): NO